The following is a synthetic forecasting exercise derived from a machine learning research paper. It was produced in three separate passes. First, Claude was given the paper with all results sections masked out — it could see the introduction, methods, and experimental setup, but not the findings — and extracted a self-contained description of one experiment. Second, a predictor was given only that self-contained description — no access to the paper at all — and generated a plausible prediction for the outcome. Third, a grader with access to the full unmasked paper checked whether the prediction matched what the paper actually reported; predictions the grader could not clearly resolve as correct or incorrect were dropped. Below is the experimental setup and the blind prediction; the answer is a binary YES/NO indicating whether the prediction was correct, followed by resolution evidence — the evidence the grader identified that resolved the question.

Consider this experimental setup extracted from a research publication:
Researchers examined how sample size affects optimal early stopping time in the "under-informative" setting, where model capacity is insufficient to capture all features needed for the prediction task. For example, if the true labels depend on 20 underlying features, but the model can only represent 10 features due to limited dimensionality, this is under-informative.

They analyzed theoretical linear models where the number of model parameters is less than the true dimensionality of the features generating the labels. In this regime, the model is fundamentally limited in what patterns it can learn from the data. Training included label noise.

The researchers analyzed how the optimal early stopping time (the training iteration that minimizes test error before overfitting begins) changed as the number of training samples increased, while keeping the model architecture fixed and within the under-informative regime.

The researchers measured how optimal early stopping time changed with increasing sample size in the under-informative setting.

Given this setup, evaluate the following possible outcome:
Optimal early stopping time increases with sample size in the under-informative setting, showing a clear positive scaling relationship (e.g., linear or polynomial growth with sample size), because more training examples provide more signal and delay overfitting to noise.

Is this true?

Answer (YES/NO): YES